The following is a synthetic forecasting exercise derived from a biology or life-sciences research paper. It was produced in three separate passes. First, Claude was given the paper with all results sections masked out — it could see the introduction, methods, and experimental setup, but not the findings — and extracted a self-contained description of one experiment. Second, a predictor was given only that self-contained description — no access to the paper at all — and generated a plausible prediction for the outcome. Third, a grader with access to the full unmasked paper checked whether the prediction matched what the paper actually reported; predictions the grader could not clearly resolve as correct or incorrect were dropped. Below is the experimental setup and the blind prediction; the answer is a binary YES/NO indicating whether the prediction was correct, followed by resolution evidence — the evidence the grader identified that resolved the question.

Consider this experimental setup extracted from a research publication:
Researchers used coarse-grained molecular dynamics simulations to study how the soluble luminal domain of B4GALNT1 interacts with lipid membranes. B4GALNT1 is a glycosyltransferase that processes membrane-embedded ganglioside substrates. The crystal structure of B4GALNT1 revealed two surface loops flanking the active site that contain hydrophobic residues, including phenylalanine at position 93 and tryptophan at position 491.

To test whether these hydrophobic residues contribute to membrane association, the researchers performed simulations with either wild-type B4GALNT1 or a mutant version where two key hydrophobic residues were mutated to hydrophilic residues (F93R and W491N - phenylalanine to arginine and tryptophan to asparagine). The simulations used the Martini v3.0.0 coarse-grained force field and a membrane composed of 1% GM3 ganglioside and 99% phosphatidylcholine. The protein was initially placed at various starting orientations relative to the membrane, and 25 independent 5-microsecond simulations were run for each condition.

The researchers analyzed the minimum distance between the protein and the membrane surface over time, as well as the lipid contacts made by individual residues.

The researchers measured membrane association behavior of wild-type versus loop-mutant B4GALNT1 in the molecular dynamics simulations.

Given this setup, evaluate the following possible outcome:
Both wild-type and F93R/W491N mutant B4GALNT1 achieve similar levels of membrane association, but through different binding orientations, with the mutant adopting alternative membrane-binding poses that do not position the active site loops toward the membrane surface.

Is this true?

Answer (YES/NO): NO